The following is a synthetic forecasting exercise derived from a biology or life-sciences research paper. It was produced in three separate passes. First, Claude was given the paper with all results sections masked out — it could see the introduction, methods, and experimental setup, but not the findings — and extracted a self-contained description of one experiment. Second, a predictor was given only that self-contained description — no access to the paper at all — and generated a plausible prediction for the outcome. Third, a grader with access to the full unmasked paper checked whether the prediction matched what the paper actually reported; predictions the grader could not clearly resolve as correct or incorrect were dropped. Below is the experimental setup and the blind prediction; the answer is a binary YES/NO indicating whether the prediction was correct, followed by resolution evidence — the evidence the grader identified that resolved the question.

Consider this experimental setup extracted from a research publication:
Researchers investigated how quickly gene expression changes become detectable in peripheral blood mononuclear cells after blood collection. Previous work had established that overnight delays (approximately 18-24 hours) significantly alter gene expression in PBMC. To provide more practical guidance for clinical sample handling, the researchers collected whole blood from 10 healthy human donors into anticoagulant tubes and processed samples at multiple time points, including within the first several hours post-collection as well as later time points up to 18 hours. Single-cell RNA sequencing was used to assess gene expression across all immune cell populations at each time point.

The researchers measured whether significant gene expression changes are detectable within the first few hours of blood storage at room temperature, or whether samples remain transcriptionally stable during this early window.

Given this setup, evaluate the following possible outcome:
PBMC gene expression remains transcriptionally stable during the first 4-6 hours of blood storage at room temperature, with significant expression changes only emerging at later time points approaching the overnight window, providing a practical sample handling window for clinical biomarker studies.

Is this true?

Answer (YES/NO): NO